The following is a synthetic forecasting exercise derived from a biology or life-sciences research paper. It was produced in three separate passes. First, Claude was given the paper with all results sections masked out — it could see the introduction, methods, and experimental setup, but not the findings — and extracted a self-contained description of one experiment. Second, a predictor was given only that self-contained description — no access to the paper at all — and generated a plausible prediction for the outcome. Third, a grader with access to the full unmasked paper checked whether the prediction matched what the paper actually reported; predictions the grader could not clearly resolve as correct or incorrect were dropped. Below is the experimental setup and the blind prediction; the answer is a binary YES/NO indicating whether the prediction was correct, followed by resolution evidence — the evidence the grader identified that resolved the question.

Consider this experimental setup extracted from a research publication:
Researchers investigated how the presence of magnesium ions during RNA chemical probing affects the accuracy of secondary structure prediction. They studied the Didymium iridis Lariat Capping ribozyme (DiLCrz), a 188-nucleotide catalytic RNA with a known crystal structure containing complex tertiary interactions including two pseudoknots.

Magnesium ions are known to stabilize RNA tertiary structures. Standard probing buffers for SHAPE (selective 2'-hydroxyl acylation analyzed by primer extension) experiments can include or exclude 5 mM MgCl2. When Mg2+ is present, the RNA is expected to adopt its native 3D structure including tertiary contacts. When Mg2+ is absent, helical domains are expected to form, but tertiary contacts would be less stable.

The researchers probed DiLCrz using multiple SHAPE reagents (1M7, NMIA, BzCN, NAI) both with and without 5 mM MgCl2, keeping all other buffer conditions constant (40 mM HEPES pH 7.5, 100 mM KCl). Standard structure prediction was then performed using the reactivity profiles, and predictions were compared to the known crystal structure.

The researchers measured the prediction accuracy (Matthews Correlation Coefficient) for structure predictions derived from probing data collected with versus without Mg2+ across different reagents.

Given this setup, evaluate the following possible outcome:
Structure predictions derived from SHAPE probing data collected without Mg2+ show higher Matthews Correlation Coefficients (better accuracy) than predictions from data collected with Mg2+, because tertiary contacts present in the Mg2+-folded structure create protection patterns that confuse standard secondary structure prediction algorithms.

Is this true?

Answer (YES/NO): NO